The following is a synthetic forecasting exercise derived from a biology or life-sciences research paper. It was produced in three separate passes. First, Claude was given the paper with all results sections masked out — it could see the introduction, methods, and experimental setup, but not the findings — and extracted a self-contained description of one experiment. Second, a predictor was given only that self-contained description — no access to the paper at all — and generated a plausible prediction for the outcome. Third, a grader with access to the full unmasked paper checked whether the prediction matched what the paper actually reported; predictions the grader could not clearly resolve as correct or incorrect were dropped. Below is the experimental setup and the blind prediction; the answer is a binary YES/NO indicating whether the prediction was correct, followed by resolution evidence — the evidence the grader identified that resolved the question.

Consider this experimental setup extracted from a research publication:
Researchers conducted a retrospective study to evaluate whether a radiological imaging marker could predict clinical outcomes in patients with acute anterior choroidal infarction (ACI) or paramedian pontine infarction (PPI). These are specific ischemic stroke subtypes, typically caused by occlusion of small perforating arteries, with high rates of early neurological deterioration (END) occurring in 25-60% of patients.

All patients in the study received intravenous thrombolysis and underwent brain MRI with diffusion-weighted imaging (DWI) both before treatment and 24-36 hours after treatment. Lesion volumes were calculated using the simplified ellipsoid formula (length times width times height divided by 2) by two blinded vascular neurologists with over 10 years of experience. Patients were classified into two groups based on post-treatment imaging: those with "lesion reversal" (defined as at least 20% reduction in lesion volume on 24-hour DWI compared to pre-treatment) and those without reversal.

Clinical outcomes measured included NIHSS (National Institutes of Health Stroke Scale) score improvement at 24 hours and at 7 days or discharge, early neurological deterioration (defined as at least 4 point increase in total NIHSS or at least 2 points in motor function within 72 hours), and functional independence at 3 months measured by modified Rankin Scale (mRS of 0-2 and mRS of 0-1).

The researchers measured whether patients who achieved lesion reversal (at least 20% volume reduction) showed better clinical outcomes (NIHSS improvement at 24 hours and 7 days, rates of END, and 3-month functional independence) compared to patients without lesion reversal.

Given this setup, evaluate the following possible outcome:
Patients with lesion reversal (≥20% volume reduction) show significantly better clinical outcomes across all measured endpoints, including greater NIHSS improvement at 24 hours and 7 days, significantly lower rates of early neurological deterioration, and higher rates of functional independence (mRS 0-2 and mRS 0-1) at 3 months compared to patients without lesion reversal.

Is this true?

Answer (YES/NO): YES